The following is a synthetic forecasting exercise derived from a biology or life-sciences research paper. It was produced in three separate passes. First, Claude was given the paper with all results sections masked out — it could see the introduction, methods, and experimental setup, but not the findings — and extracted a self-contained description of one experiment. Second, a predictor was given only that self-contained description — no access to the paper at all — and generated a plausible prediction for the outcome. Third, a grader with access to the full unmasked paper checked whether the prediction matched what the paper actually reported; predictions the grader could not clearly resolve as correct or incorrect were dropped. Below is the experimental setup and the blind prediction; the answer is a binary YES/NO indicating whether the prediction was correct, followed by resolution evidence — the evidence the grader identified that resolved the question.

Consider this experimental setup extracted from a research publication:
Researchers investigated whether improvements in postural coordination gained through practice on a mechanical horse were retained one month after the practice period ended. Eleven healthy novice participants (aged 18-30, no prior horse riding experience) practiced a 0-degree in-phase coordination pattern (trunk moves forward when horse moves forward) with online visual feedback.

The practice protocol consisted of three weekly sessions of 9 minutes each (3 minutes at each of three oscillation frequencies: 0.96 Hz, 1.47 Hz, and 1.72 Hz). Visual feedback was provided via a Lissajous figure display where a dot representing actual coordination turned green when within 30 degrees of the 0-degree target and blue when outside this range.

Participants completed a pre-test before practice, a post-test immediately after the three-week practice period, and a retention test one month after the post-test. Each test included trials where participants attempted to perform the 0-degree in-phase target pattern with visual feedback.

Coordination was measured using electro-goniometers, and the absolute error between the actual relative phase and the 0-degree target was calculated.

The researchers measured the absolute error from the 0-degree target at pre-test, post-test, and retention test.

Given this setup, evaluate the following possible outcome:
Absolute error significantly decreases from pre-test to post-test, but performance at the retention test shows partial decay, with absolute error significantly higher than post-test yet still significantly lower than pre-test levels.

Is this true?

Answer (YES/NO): NO